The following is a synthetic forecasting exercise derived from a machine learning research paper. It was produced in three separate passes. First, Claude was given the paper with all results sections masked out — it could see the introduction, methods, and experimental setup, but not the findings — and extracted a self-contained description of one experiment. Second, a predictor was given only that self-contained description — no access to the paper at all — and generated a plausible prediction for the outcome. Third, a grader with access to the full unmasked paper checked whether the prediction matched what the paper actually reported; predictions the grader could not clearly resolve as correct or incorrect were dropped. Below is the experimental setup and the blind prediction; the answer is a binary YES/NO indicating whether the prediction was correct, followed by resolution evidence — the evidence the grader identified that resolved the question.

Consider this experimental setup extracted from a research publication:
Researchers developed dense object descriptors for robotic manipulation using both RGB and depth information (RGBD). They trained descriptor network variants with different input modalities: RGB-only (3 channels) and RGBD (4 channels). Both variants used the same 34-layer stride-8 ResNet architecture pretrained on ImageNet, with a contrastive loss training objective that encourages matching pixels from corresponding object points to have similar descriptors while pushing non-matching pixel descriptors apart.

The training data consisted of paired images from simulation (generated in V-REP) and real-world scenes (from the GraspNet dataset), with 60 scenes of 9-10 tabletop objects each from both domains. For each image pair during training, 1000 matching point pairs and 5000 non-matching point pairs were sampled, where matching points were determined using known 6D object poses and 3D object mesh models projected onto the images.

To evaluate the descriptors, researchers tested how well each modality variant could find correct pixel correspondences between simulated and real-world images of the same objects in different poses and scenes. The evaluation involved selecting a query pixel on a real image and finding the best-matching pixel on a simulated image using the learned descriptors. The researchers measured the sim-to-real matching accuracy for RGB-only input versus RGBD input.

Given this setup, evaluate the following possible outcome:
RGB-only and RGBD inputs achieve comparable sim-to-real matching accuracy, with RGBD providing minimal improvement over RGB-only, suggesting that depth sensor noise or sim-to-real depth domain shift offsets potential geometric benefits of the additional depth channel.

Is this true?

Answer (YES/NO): NO